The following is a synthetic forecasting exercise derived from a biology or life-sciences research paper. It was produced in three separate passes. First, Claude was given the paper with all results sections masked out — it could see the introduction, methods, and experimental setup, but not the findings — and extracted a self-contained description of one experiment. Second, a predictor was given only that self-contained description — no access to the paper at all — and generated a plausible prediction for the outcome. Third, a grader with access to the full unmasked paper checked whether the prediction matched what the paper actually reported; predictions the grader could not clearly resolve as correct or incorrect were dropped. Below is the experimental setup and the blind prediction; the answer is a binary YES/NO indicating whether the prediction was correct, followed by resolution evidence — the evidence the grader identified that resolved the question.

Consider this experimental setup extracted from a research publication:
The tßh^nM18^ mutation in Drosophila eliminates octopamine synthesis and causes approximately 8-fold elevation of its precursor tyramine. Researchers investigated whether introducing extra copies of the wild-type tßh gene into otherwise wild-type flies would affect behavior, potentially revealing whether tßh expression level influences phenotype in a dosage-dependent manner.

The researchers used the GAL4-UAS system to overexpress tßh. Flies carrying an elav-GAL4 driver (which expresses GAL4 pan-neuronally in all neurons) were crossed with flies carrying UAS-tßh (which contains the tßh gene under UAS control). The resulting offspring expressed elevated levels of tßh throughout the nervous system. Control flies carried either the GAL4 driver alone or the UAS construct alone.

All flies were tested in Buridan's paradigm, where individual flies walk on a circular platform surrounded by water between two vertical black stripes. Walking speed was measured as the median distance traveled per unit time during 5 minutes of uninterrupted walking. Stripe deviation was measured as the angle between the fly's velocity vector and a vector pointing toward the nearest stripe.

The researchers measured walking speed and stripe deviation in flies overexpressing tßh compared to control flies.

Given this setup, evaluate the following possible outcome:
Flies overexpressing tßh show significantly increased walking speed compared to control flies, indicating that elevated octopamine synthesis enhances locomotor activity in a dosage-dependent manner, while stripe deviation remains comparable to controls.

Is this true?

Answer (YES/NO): NO